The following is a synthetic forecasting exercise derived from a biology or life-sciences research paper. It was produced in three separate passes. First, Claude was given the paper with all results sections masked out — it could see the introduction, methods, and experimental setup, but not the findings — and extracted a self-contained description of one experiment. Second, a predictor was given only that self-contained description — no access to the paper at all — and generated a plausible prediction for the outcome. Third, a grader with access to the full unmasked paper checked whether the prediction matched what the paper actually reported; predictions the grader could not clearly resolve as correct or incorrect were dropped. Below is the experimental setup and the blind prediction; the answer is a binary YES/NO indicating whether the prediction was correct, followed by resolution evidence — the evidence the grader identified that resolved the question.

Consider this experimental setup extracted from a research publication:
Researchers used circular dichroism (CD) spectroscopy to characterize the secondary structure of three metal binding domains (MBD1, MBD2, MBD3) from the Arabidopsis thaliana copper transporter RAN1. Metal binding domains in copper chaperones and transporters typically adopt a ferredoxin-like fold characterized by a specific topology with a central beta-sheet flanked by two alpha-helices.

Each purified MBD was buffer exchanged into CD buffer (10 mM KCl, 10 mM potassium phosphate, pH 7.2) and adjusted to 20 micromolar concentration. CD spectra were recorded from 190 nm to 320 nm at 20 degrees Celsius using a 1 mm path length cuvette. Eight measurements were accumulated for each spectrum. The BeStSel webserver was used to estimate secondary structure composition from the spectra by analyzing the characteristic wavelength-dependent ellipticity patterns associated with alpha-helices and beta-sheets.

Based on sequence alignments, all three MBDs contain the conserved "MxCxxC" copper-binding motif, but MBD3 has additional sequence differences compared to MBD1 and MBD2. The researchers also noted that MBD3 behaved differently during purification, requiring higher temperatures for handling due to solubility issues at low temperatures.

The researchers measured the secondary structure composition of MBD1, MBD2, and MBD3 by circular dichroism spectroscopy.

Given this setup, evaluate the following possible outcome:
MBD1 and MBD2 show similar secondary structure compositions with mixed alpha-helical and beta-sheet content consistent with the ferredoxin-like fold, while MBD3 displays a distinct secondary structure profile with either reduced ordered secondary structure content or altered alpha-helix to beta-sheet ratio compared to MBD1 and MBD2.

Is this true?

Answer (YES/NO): NO